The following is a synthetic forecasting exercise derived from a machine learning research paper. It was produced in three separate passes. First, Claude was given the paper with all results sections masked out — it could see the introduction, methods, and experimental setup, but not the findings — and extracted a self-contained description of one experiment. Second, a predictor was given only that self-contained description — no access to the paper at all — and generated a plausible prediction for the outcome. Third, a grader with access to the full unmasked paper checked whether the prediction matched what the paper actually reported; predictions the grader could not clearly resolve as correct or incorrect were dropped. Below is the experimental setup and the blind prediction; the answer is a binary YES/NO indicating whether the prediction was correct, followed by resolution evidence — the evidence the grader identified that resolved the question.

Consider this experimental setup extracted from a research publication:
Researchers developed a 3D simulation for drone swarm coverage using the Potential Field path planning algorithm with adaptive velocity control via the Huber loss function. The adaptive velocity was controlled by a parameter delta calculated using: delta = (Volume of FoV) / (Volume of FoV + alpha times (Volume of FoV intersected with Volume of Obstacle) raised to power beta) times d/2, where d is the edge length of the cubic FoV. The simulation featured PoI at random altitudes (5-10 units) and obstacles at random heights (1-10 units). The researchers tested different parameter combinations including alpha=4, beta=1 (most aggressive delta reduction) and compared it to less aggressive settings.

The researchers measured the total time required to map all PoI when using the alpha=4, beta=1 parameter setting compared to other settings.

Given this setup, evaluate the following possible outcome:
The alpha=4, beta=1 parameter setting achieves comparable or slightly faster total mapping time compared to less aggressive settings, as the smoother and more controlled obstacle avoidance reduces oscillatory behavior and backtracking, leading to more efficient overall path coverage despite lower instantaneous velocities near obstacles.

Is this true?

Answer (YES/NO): NO